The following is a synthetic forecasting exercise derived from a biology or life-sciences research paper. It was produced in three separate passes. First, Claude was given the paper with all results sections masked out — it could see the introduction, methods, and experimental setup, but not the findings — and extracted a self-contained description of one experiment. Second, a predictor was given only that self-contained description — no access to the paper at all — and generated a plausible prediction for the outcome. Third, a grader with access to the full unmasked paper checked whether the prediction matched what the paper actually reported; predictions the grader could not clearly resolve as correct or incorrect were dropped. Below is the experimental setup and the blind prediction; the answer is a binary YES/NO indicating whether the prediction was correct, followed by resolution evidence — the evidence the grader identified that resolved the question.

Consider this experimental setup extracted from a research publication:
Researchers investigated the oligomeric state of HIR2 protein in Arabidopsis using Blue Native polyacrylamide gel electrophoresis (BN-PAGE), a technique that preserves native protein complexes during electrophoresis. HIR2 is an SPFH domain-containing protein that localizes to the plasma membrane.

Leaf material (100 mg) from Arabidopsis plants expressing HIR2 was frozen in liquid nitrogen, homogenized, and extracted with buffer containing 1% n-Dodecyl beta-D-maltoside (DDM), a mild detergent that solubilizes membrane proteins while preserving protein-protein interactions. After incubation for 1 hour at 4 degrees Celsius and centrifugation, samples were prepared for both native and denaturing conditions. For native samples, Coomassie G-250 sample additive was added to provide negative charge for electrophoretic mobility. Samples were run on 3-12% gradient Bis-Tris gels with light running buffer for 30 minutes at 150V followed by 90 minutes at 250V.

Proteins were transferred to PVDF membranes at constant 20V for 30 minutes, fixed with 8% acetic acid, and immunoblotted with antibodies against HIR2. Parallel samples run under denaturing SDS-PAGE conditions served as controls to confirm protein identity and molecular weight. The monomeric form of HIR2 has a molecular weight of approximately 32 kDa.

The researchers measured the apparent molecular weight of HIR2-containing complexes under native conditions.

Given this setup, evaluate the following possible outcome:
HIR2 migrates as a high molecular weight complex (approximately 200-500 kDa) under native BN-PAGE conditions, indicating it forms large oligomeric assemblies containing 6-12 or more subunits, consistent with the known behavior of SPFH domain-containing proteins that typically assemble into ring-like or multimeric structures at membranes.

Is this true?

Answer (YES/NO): NO